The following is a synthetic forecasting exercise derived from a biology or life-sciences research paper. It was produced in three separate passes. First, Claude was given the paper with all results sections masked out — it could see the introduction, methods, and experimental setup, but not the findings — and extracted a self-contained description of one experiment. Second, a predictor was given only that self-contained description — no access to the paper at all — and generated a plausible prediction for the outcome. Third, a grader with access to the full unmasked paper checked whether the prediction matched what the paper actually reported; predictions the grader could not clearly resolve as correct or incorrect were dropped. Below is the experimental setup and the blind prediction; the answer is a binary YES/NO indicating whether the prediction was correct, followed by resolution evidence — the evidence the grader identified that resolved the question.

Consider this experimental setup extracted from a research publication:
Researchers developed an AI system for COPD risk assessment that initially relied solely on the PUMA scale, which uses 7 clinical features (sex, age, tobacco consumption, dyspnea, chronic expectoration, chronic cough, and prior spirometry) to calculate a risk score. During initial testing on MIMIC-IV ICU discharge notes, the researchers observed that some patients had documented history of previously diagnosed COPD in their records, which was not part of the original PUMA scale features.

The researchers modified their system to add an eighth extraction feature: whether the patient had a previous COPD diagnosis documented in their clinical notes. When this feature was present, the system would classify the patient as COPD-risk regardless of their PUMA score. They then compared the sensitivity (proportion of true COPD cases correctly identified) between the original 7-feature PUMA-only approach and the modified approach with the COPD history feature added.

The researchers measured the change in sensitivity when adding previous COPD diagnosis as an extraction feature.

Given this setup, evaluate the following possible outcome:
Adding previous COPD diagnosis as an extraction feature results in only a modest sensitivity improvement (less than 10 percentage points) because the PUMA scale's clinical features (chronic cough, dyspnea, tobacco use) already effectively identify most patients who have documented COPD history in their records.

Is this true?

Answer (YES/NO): NO